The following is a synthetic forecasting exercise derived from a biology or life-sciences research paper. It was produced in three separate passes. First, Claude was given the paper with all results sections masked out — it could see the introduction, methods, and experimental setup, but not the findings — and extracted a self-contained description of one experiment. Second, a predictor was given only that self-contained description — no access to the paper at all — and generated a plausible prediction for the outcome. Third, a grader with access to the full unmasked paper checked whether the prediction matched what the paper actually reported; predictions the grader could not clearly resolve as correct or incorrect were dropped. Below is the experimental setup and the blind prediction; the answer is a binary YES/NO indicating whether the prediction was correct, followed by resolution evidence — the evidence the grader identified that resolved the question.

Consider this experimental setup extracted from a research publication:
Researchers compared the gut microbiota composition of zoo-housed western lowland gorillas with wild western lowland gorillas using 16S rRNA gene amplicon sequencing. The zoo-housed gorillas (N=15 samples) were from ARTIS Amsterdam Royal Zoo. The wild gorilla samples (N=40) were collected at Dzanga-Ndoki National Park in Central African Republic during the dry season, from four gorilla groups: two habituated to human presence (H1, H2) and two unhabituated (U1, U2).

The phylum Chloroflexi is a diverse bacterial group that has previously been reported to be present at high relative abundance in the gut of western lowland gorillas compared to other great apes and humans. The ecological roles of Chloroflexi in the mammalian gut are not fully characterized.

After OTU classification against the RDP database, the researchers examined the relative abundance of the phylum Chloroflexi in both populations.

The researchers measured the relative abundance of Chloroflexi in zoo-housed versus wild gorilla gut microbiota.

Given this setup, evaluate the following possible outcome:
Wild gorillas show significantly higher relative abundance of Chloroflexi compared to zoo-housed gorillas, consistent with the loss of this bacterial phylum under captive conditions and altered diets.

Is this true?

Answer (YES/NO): YES